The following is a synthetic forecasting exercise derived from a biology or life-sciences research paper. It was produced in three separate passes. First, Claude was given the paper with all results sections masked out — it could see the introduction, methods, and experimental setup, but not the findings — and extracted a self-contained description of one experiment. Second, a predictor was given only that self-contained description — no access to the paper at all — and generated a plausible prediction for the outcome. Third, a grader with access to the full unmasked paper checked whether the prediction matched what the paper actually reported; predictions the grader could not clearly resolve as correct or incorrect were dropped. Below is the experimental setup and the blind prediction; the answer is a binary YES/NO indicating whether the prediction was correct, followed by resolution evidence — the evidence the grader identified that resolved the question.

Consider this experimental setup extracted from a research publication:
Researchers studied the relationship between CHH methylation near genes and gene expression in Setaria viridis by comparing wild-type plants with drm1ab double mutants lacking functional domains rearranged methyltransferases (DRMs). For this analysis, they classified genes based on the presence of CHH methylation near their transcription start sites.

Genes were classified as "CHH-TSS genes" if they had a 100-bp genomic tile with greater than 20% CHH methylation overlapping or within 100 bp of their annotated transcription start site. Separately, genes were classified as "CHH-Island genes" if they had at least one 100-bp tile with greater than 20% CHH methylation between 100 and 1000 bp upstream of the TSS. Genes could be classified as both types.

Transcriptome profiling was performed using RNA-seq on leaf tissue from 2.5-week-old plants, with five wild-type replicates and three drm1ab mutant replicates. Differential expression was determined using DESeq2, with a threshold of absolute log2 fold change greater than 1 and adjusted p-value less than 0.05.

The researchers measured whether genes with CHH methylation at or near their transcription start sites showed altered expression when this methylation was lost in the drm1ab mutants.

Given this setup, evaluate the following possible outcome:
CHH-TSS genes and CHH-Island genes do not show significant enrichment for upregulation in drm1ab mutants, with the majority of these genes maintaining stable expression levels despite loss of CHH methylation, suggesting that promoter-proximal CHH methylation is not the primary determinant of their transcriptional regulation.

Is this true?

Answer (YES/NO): YES